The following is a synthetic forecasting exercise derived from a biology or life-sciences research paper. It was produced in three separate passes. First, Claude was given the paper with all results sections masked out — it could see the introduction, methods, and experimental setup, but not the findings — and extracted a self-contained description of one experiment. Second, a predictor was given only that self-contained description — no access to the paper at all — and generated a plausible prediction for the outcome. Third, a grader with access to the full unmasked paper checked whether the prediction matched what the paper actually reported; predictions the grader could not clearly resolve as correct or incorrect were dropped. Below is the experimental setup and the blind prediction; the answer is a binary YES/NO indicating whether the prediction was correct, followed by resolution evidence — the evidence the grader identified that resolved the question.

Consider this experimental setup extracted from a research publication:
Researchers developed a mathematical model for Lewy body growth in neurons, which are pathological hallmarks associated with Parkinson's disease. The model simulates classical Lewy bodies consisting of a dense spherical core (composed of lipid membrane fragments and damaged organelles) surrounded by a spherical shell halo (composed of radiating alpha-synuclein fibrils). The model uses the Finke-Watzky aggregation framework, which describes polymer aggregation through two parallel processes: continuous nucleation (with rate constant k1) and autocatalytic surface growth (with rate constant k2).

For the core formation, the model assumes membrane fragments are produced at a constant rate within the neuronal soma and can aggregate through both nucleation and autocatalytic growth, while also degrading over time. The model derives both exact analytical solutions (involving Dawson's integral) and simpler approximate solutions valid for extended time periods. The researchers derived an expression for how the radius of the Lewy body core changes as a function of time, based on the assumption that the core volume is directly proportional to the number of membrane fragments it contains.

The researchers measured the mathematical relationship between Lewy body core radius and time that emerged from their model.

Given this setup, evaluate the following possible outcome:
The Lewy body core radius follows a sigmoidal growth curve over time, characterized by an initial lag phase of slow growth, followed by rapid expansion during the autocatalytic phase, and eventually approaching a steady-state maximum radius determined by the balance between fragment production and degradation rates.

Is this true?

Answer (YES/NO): NO